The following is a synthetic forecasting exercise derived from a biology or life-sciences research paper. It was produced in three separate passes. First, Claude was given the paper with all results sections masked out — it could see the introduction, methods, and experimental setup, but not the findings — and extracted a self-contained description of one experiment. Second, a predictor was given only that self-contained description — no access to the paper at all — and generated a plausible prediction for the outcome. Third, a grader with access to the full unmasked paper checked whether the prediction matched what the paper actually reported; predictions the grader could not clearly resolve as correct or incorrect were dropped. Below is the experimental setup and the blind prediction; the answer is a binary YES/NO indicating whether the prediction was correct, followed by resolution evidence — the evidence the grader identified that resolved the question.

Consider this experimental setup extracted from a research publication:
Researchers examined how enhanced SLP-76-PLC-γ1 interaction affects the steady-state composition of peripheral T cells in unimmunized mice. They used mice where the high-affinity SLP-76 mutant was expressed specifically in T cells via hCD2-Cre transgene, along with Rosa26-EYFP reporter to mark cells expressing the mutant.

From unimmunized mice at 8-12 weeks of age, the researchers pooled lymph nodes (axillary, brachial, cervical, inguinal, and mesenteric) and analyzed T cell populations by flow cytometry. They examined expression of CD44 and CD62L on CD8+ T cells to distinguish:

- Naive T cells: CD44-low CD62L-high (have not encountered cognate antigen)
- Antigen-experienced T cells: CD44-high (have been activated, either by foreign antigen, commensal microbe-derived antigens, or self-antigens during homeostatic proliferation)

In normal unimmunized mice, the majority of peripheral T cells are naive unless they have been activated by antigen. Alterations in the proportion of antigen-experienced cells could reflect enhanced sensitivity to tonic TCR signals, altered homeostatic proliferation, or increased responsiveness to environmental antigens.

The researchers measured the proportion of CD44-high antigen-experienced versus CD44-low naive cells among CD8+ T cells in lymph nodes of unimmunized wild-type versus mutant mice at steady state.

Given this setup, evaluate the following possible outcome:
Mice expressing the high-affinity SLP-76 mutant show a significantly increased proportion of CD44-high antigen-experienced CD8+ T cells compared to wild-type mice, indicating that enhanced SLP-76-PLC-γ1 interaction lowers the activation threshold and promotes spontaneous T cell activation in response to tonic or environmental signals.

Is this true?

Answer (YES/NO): YES